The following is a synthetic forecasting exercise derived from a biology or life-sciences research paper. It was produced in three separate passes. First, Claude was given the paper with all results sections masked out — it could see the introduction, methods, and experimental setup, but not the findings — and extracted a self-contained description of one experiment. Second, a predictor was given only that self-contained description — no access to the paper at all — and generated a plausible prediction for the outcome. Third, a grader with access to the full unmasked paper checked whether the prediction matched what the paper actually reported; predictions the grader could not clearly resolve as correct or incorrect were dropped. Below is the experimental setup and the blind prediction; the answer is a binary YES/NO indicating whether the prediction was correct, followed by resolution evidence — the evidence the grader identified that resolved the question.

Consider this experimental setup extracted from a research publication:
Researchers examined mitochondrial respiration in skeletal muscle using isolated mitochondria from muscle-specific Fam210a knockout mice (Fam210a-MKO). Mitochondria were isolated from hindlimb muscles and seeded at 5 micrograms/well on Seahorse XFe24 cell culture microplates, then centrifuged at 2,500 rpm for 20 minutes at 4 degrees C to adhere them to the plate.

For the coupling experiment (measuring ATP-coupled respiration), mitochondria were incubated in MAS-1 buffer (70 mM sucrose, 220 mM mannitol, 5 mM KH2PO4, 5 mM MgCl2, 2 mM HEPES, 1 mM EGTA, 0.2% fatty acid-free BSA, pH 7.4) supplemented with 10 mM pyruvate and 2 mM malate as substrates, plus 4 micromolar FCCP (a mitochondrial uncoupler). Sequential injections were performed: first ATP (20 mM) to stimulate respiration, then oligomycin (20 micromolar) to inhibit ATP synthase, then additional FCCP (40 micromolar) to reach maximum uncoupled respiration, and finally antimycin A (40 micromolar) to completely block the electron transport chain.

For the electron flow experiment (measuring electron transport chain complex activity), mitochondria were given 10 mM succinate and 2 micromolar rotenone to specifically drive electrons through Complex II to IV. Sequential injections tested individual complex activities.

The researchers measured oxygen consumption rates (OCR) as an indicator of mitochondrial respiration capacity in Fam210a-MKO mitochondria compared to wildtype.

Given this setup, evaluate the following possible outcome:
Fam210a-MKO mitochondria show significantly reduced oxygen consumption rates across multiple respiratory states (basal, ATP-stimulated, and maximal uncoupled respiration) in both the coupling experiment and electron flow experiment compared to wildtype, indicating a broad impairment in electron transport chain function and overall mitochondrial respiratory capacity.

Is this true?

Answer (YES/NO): NO